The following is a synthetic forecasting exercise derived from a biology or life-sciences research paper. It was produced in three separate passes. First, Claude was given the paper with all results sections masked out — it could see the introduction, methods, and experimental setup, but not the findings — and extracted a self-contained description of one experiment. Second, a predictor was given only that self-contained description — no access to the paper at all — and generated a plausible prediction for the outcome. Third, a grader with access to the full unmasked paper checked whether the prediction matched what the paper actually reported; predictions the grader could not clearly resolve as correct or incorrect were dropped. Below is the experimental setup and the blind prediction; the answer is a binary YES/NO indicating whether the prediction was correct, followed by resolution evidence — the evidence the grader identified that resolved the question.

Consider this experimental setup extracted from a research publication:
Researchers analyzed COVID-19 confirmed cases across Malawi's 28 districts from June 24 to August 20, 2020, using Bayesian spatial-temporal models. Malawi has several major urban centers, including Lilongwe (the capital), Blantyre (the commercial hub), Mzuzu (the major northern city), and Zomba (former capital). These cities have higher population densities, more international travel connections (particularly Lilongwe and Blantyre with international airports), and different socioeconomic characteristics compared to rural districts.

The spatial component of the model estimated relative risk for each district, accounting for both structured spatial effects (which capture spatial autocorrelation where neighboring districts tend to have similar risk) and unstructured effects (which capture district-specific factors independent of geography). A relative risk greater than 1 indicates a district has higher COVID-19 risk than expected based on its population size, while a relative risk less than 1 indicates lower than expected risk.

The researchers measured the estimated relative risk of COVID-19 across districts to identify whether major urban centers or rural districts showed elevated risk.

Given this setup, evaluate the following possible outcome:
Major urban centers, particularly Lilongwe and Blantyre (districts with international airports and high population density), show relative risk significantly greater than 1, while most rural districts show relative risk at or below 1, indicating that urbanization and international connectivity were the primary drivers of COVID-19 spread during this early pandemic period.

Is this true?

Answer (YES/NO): YES